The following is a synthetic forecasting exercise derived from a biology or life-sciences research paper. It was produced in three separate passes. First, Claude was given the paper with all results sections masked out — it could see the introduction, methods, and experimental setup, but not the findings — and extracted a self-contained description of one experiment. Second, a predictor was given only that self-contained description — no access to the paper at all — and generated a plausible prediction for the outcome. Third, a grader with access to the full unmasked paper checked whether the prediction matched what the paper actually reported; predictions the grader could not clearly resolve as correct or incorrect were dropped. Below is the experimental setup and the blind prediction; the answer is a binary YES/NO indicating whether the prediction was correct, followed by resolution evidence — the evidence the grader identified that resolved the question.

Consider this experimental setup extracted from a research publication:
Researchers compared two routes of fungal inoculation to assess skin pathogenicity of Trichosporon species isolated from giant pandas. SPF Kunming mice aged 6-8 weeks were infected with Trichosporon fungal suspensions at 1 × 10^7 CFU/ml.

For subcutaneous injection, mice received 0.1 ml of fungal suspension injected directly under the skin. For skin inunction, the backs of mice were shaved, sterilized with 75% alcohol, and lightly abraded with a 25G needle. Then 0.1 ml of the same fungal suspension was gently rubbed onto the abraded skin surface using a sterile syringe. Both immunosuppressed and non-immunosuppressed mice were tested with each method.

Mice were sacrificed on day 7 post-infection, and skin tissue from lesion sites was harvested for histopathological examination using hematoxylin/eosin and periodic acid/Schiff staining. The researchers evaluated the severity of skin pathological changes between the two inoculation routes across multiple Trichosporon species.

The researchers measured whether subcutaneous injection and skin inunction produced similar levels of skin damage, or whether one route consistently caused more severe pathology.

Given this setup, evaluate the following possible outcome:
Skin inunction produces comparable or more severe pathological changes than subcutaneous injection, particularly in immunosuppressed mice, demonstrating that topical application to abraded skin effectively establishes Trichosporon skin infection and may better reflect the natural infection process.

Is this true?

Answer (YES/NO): NO